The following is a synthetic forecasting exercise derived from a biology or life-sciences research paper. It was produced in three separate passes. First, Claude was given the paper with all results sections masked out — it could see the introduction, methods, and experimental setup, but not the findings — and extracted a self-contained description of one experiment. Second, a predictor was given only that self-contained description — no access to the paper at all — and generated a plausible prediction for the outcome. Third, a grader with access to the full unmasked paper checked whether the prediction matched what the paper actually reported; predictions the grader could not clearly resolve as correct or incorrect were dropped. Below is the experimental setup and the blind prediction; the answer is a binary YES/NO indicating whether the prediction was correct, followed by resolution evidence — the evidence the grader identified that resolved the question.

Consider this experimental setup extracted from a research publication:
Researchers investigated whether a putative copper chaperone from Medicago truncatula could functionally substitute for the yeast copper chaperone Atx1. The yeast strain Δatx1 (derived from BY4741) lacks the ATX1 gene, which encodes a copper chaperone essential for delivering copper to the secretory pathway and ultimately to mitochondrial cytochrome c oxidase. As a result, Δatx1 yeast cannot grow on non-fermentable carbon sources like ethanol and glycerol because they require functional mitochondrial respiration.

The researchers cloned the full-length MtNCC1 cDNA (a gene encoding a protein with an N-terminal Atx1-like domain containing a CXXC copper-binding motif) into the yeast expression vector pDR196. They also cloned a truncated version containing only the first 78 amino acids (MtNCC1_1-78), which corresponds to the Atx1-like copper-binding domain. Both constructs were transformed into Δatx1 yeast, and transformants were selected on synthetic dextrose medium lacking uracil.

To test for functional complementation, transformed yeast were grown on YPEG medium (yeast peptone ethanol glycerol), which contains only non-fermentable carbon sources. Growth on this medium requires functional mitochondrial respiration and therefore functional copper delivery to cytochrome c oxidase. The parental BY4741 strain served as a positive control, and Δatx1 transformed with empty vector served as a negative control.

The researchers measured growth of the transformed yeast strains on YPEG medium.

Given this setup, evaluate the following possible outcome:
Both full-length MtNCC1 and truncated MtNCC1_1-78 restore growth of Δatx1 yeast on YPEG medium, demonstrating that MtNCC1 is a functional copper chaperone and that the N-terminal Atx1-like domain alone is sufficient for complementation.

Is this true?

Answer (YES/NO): YES